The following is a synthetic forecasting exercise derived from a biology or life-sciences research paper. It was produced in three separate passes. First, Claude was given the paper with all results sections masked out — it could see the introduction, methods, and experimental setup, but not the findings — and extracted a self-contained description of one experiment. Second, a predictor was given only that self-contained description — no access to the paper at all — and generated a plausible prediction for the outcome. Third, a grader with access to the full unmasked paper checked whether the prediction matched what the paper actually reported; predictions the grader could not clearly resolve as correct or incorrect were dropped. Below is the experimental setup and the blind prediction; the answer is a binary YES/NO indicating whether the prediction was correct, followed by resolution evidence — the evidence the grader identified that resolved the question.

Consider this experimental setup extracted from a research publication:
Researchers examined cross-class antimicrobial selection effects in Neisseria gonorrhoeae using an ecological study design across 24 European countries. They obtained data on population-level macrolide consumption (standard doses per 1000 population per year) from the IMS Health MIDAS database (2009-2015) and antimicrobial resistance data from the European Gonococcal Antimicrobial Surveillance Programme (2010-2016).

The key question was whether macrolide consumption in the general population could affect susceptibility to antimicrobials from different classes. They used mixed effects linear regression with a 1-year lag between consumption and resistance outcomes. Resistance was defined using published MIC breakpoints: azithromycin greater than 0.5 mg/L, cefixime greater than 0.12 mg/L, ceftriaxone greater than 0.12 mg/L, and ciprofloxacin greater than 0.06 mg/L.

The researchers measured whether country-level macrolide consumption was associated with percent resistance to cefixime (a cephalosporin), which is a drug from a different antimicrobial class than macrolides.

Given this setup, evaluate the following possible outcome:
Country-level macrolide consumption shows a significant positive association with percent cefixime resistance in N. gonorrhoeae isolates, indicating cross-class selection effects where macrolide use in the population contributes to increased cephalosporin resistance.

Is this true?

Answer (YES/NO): YES